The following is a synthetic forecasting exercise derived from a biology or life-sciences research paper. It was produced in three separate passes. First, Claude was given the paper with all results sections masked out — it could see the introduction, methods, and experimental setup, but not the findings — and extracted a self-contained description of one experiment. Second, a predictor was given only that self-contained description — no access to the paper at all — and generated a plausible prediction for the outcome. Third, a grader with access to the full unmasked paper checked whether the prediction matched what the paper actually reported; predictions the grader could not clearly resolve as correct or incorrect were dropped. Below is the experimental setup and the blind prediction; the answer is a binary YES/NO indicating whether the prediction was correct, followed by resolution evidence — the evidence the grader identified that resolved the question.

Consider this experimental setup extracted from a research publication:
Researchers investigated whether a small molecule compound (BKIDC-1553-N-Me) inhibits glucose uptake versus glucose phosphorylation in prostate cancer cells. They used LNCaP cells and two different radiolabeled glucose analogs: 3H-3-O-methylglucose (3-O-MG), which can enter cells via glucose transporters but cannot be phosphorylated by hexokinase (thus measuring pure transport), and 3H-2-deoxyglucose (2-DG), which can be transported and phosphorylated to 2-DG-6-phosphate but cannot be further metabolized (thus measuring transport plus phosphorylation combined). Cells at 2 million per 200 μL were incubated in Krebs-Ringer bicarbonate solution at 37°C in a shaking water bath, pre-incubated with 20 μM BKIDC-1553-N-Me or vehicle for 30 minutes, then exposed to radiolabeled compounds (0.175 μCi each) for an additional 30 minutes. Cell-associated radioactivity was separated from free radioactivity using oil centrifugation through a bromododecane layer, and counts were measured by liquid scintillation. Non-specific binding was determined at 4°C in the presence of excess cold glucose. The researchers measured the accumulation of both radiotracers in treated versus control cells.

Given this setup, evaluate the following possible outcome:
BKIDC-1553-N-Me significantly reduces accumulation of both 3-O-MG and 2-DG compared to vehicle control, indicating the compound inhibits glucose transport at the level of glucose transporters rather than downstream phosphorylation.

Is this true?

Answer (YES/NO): NO